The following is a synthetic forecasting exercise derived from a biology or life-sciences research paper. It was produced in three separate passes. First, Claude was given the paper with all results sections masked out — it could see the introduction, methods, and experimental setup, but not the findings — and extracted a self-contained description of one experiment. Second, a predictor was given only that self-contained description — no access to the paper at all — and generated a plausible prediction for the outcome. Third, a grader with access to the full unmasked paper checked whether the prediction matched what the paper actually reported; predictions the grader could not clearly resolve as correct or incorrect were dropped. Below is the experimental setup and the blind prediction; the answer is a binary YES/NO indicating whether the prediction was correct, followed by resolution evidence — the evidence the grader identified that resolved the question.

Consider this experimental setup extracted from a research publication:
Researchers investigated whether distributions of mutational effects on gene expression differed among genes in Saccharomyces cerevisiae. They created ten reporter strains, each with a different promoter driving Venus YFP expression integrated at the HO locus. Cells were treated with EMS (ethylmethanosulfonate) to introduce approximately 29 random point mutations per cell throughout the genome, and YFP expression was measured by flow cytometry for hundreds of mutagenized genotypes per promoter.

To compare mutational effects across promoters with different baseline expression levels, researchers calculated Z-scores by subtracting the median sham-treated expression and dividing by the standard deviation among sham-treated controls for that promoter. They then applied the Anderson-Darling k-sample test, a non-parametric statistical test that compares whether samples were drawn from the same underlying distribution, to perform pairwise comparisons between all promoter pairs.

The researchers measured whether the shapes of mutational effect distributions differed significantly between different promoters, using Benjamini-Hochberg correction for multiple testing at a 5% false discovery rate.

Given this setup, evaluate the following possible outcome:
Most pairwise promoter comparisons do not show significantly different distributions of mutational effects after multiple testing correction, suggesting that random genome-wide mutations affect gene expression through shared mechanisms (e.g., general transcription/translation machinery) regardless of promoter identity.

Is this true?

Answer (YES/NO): NO